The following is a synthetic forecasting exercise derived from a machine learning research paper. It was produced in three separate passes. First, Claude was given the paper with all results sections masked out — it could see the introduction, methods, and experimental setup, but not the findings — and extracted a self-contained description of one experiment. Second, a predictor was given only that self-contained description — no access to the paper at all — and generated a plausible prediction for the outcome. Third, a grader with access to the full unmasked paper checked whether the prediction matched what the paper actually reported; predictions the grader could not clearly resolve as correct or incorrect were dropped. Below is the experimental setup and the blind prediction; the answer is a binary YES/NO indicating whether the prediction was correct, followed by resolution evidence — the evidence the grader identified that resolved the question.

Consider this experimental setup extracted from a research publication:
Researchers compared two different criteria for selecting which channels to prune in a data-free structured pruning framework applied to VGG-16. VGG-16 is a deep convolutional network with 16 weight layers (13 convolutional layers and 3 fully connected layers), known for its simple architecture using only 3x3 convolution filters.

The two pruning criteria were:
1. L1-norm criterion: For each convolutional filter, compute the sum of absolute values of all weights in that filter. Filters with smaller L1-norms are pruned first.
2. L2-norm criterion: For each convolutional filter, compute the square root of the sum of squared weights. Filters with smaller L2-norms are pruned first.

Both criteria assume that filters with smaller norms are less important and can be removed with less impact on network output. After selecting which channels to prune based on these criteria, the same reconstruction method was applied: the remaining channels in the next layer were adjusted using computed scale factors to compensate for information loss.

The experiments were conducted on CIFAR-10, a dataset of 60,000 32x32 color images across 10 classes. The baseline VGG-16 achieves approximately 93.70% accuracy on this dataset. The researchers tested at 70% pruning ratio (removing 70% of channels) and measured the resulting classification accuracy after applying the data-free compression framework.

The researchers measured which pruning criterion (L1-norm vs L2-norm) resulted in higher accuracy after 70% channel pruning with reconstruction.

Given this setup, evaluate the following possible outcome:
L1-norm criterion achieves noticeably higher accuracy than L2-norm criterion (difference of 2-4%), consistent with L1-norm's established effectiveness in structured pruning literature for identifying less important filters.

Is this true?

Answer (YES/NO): NO